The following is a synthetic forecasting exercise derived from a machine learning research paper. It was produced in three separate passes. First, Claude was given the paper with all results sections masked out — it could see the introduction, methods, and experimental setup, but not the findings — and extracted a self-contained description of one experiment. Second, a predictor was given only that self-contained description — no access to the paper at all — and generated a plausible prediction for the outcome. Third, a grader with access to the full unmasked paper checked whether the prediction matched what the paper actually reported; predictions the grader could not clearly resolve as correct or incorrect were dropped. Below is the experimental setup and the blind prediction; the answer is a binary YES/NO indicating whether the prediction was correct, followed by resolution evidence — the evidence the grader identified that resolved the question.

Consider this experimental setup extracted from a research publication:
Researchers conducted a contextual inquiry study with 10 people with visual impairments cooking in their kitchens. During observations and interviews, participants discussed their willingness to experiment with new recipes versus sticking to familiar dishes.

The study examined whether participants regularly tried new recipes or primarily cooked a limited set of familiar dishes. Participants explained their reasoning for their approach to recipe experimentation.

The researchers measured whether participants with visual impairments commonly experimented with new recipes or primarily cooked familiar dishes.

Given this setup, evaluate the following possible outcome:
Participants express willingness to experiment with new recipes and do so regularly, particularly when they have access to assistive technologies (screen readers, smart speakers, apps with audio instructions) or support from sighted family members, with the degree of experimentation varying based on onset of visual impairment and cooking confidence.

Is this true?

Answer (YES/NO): NO